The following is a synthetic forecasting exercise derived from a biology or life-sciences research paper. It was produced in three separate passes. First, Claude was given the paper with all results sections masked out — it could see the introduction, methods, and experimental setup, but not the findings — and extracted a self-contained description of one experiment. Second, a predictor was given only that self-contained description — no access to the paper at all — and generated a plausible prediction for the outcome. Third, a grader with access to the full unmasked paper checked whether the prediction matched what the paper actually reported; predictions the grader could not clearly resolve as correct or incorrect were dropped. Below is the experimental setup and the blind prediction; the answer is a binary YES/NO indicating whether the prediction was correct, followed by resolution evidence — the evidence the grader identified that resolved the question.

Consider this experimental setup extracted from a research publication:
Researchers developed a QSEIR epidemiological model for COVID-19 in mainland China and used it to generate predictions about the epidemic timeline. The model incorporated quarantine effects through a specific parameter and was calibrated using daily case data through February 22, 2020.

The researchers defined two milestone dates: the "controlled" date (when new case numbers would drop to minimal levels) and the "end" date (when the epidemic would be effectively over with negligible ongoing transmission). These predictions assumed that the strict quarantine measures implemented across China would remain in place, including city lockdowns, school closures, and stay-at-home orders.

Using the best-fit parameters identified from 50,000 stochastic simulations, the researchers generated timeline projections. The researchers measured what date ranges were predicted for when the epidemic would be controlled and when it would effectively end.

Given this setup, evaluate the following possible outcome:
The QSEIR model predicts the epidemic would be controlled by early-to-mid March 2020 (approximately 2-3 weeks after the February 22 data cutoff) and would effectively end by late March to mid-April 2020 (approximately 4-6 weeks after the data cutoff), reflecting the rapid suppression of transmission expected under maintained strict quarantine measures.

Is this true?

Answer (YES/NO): NO